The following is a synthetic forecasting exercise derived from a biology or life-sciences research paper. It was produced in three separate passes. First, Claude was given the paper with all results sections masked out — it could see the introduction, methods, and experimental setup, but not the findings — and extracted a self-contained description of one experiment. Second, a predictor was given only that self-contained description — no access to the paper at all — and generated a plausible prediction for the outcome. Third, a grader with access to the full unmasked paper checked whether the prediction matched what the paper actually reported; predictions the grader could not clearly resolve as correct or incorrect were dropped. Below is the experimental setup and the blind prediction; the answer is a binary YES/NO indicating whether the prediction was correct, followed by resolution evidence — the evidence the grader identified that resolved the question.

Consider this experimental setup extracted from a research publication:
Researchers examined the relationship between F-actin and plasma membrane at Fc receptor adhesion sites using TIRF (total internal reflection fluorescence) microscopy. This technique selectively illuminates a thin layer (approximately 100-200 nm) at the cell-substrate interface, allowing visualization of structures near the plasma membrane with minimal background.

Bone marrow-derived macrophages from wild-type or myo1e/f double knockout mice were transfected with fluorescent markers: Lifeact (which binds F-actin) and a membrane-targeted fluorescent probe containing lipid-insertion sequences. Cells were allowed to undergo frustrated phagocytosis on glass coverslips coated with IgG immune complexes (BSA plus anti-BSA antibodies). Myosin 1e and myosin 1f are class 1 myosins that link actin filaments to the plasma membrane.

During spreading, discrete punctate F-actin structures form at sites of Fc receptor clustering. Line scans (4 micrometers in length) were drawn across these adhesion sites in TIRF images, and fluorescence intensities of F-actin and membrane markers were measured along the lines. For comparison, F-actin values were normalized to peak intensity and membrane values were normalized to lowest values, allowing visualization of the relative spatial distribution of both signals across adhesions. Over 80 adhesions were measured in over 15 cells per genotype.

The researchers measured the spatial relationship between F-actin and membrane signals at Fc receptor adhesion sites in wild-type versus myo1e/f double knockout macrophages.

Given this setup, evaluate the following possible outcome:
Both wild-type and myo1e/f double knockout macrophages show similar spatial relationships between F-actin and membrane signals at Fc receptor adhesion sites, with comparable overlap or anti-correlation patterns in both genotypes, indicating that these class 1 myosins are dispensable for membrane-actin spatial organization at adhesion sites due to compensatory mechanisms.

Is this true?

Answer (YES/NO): NO